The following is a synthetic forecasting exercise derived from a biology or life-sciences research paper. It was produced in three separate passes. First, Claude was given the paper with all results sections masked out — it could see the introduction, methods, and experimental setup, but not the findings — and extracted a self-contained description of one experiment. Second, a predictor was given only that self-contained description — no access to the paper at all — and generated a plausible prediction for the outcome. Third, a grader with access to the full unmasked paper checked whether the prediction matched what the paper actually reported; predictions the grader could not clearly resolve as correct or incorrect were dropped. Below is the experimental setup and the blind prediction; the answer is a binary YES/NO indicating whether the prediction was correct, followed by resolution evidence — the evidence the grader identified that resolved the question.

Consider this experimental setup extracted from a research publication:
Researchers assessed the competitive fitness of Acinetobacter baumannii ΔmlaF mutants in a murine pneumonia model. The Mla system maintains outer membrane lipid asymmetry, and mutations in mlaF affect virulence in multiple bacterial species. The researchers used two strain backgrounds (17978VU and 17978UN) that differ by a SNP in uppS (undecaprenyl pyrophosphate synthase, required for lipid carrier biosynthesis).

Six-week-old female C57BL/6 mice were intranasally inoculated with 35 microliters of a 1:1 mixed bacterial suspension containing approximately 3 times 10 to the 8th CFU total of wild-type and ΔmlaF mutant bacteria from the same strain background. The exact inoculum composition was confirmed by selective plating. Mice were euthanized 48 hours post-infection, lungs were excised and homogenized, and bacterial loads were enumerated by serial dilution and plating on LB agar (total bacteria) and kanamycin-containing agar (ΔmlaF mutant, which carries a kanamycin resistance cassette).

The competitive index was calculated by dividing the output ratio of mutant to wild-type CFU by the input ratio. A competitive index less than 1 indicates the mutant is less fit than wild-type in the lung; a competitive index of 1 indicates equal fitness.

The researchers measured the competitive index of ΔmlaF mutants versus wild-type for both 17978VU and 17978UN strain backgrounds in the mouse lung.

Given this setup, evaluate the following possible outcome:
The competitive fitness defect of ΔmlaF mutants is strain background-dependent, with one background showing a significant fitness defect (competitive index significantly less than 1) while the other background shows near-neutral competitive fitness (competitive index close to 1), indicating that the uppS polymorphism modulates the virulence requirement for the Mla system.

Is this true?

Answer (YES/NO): YES